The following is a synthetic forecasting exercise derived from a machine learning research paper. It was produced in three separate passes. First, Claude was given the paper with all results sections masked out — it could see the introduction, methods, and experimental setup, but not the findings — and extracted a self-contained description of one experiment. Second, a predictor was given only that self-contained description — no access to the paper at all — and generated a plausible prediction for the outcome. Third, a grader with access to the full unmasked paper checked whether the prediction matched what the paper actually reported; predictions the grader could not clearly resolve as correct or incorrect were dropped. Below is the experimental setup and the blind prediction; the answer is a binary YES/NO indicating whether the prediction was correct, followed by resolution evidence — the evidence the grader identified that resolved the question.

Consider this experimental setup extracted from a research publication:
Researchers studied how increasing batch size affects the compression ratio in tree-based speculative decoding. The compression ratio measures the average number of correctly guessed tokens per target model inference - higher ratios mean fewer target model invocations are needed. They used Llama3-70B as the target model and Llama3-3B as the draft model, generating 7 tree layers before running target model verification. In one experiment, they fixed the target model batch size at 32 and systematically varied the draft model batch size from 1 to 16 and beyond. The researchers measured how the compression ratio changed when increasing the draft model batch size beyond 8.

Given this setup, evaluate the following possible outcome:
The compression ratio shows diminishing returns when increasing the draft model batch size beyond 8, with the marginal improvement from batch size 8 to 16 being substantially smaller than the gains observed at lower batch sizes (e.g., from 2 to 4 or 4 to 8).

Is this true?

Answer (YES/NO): YES